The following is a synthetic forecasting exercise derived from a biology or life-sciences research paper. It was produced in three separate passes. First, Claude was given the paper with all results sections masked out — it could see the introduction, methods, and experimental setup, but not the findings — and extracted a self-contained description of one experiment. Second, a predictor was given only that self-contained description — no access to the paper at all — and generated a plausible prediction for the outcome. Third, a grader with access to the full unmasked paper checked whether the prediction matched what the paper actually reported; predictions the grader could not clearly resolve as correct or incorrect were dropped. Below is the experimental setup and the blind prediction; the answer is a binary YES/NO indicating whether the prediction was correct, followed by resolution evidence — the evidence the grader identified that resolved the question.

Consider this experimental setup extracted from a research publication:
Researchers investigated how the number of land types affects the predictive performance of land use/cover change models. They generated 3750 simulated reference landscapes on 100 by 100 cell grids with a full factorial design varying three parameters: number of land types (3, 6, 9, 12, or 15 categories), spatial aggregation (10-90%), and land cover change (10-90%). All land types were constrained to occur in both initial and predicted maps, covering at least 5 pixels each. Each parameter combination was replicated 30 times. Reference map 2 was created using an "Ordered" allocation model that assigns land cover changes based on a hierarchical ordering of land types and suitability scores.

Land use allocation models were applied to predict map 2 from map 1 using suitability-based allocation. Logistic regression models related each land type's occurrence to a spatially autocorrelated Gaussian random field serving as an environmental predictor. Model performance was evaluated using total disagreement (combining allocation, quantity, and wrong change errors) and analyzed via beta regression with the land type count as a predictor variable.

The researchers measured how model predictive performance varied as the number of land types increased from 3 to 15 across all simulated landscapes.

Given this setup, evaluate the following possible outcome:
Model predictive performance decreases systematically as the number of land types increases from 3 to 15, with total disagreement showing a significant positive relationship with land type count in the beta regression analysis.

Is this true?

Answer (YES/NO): YES